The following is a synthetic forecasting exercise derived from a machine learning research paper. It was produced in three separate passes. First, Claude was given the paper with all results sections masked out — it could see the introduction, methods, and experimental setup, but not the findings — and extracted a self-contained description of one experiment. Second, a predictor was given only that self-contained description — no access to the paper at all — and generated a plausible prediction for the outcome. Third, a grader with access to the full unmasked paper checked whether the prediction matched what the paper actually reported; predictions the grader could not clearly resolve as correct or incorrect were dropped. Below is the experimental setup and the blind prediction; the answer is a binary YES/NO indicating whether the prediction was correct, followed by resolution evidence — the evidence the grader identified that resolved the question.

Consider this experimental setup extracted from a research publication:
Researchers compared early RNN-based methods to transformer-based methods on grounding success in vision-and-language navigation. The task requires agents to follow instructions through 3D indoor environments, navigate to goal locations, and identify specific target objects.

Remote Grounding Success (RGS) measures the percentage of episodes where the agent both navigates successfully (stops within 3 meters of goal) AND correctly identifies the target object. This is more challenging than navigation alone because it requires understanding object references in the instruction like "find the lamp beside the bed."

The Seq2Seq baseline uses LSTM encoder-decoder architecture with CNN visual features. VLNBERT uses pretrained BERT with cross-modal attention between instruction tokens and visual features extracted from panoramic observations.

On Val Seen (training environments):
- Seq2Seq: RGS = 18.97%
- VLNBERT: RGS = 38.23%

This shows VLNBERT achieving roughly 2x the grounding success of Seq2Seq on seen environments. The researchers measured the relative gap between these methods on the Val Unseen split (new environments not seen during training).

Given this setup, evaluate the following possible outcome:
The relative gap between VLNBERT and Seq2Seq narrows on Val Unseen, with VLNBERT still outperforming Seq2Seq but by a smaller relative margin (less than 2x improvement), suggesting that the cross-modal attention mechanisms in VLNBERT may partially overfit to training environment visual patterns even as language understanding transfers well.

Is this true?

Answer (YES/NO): NO